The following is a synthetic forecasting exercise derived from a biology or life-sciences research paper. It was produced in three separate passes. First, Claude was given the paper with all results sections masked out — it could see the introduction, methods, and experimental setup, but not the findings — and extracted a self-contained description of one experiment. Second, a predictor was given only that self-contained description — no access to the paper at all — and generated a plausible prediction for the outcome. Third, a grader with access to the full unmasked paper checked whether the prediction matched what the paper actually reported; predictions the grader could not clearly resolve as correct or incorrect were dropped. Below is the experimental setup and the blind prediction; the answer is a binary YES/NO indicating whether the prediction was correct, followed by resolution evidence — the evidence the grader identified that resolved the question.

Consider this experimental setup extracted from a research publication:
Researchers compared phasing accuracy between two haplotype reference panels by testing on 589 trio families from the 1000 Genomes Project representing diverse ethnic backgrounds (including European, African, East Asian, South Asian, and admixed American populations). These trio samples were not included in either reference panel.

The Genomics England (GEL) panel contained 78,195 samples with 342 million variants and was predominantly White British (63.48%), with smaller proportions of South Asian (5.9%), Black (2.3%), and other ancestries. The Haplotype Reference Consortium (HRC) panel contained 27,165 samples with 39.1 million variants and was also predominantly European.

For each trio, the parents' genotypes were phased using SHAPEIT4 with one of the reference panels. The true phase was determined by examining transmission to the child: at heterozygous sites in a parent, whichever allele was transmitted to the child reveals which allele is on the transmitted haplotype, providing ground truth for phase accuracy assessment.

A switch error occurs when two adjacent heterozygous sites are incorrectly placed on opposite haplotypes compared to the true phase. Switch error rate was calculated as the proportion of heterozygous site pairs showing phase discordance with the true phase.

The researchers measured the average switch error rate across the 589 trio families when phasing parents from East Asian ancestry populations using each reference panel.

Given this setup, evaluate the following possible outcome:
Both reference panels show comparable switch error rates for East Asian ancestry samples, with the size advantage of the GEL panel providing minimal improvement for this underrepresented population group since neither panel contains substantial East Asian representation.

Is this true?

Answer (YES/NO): NO